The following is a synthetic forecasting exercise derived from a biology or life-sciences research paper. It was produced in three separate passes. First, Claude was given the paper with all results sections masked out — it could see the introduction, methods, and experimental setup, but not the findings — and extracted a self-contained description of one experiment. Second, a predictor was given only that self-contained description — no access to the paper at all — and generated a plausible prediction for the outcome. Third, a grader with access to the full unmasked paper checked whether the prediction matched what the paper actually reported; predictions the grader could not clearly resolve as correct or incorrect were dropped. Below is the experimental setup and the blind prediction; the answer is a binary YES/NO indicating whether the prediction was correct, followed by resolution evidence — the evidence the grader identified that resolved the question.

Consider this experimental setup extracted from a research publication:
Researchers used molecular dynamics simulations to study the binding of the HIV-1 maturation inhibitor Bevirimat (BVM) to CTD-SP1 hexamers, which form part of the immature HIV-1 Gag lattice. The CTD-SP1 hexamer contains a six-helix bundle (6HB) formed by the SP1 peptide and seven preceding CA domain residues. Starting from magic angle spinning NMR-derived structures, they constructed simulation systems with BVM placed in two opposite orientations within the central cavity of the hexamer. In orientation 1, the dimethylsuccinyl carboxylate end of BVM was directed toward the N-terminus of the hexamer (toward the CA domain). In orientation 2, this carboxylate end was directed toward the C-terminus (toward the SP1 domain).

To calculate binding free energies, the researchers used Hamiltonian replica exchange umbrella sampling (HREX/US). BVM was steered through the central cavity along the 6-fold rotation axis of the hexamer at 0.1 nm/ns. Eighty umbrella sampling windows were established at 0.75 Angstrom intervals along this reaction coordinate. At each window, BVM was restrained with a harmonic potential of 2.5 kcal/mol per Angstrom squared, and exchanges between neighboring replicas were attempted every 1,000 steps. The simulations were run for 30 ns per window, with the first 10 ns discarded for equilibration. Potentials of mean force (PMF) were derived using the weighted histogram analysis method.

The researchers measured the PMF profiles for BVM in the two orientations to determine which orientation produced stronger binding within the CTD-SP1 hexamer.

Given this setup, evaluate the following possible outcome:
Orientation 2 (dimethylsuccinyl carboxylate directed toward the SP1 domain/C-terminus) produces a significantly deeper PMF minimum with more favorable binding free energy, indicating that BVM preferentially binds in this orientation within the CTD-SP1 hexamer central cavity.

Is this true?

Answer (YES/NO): NO